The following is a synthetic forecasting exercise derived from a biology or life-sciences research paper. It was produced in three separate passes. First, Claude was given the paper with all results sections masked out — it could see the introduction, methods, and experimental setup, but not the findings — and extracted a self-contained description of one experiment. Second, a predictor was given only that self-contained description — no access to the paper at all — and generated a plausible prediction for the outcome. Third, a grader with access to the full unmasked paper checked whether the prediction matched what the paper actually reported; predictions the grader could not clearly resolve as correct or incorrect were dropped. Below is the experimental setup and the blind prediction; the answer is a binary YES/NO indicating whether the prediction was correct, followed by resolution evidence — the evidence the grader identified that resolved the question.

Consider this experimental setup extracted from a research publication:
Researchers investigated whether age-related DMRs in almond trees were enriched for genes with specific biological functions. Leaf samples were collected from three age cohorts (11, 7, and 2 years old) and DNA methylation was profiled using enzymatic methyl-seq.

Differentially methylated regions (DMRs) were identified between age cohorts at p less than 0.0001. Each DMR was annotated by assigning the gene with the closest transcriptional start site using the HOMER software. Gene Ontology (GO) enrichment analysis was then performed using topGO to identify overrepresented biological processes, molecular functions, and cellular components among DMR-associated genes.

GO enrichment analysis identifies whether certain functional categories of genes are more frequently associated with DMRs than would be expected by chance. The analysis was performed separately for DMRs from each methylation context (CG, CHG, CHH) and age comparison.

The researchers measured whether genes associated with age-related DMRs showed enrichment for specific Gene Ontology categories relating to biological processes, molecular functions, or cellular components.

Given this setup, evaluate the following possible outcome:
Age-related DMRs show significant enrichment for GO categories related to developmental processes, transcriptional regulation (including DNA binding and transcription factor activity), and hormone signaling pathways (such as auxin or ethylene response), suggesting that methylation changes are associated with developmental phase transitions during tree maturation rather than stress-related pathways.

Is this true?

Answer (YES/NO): NO